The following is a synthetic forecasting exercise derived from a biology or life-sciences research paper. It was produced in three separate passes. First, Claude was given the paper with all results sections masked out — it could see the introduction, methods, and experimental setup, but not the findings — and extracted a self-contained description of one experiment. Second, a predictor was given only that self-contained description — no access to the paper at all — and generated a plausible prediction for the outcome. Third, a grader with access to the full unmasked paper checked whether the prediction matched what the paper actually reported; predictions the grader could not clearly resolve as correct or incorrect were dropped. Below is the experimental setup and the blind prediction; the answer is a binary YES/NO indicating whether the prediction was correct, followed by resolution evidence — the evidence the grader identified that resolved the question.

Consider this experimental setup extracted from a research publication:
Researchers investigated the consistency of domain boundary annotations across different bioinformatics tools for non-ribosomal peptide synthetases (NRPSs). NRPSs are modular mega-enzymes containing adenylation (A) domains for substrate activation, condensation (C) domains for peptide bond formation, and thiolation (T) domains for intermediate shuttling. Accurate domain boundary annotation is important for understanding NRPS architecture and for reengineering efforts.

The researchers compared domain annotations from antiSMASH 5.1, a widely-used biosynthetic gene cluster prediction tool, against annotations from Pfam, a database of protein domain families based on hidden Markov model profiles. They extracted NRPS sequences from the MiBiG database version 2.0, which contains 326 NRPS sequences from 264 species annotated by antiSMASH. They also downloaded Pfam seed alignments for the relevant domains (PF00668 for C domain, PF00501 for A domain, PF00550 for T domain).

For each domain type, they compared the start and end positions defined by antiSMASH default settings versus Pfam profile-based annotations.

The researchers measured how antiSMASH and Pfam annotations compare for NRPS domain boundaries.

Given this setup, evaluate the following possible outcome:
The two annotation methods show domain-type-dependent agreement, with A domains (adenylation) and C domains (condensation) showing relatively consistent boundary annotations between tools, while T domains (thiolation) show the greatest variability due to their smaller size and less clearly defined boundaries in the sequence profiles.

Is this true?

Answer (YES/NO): NO